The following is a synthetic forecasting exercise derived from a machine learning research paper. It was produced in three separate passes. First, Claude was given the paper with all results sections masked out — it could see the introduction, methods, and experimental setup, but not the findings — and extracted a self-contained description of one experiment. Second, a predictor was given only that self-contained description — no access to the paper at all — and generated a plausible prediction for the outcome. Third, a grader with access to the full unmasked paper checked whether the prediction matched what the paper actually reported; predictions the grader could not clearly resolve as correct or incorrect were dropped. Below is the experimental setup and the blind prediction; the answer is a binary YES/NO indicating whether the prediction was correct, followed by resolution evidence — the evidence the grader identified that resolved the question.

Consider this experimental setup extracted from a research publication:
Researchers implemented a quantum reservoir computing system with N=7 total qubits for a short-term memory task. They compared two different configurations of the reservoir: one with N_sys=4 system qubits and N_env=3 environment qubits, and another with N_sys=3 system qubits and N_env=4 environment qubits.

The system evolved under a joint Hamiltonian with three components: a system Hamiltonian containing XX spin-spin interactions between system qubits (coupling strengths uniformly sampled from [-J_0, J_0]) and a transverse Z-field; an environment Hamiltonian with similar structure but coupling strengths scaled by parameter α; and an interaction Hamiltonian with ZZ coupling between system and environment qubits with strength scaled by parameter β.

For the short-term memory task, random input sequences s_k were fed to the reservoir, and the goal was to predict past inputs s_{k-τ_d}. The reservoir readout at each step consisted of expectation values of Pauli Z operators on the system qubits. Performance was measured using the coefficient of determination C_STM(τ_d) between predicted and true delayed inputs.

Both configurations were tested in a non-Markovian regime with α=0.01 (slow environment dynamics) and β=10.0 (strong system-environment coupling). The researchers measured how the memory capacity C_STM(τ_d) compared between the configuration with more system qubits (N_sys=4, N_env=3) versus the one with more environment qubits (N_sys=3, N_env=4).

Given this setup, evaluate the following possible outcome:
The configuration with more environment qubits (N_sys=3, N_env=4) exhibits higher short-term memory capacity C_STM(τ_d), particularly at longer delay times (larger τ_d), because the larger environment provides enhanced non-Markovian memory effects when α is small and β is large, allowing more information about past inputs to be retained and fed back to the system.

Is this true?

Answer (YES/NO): YES